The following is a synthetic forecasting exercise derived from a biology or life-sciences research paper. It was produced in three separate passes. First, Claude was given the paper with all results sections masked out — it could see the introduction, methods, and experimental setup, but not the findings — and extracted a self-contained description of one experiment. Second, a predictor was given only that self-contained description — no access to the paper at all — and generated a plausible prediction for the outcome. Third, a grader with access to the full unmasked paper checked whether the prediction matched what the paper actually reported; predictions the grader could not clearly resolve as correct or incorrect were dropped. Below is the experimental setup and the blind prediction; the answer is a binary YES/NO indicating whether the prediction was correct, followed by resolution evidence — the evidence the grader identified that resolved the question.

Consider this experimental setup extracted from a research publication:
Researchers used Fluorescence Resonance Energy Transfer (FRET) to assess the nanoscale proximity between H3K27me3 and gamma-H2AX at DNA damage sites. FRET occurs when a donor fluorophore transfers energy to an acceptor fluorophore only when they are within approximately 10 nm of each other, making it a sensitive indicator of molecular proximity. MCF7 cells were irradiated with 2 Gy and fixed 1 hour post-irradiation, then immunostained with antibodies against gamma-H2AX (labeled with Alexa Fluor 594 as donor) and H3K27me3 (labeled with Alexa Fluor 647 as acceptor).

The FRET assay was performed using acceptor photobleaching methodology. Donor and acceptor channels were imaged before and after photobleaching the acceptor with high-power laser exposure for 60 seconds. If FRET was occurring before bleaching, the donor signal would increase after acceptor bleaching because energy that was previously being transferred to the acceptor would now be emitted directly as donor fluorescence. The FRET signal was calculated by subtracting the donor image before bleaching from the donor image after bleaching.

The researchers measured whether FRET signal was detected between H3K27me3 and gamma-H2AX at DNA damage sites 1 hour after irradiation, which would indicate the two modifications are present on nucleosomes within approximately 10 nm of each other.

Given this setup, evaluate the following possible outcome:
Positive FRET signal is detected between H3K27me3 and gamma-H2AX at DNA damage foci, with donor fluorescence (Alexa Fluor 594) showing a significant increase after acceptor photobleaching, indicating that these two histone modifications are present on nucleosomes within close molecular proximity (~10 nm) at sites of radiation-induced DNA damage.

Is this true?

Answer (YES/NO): YES